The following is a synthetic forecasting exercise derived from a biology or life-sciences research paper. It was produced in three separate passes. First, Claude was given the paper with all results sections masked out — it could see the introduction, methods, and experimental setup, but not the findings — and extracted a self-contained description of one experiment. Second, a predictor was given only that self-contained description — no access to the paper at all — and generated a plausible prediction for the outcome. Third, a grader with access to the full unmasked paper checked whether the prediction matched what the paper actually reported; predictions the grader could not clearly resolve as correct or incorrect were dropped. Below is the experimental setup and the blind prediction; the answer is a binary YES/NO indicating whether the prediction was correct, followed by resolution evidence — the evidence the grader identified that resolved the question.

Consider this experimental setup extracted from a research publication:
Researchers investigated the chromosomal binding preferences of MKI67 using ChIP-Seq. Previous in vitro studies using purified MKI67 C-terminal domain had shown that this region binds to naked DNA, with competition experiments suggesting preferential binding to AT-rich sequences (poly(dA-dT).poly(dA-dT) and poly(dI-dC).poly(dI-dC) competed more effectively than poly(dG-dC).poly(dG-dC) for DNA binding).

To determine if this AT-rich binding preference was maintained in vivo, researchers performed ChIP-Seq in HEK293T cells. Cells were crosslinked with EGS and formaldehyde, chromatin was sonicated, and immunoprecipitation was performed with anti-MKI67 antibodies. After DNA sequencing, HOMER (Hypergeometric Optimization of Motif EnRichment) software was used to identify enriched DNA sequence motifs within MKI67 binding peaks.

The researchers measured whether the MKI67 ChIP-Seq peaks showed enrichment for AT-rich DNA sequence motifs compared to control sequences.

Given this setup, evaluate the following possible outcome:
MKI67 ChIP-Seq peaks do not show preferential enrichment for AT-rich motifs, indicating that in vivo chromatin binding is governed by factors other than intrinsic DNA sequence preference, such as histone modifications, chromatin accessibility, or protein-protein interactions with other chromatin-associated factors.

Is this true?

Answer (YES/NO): NO